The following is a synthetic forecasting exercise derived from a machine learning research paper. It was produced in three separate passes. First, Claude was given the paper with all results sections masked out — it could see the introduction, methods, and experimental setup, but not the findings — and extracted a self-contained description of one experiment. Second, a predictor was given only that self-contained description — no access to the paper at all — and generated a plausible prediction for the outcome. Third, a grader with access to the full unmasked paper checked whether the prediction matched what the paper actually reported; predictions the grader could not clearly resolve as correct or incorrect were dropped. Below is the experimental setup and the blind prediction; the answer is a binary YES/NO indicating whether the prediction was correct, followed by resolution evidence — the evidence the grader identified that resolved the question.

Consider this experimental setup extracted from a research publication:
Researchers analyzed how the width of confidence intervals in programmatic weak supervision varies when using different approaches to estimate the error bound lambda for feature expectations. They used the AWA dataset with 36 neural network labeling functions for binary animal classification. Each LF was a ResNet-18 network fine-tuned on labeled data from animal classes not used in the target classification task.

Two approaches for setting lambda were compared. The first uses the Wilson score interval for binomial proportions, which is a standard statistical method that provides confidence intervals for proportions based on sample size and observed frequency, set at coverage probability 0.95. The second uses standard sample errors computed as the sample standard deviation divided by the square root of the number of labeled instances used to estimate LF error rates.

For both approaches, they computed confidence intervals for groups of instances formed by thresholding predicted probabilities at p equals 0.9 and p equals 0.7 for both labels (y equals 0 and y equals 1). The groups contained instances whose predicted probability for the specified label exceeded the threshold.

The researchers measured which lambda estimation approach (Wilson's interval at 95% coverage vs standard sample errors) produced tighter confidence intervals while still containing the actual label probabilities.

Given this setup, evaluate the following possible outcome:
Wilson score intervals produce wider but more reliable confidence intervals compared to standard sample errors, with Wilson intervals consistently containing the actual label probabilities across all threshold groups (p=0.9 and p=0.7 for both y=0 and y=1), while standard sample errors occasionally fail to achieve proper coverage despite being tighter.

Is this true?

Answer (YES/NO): NO